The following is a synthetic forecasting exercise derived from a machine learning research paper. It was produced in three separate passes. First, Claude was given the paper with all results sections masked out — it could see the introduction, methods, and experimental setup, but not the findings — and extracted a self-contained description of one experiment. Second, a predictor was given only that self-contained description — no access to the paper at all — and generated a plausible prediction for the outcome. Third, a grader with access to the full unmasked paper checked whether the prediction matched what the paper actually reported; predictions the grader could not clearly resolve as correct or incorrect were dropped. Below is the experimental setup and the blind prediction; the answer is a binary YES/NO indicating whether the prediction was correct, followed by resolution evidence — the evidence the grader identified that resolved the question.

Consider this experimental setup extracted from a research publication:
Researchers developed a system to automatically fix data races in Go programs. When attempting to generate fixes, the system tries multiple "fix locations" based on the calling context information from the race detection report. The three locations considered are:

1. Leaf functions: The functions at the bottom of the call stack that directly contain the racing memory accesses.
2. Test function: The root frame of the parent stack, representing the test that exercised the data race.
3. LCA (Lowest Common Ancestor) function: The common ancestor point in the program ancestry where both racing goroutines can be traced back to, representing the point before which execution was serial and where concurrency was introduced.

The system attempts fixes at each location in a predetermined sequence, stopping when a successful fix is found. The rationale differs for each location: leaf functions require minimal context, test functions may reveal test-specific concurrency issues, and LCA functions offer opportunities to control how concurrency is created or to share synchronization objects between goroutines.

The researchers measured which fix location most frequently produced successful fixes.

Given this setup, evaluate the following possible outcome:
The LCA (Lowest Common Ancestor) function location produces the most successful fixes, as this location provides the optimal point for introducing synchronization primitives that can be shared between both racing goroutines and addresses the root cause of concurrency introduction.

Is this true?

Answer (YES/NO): NO